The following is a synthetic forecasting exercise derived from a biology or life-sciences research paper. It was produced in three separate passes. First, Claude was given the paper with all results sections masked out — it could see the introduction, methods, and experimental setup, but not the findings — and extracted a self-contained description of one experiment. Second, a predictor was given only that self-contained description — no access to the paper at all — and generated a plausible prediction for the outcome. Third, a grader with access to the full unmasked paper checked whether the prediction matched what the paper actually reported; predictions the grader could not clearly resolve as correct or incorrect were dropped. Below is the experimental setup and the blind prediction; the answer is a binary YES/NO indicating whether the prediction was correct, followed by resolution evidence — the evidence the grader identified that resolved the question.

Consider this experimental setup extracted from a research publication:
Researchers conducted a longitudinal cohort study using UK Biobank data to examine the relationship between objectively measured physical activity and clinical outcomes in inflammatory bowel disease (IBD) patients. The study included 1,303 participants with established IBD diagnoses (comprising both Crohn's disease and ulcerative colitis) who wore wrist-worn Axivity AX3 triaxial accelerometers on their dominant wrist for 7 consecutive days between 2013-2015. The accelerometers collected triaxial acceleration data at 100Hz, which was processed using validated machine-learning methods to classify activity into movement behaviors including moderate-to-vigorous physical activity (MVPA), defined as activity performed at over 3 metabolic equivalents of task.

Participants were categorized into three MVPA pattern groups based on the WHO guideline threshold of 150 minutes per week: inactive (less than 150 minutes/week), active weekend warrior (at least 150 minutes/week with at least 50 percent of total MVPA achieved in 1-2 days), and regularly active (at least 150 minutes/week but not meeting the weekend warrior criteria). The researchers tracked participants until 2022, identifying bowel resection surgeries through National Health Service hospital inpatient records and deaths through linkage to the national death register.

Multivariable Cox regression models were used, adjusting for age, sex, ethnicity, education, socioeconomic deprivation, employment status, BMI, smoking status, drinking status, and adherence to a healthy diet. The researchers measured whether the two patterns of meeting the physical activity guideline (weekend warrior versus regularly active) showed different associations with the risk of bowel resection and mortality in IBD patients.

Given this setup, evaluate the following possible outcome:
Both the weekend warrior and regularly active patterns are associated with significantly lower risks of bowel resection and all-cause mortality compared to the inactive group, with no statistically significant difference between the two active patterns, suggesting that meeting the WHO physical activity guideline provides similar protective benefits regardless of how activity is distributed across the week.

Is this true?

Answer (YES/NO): NO